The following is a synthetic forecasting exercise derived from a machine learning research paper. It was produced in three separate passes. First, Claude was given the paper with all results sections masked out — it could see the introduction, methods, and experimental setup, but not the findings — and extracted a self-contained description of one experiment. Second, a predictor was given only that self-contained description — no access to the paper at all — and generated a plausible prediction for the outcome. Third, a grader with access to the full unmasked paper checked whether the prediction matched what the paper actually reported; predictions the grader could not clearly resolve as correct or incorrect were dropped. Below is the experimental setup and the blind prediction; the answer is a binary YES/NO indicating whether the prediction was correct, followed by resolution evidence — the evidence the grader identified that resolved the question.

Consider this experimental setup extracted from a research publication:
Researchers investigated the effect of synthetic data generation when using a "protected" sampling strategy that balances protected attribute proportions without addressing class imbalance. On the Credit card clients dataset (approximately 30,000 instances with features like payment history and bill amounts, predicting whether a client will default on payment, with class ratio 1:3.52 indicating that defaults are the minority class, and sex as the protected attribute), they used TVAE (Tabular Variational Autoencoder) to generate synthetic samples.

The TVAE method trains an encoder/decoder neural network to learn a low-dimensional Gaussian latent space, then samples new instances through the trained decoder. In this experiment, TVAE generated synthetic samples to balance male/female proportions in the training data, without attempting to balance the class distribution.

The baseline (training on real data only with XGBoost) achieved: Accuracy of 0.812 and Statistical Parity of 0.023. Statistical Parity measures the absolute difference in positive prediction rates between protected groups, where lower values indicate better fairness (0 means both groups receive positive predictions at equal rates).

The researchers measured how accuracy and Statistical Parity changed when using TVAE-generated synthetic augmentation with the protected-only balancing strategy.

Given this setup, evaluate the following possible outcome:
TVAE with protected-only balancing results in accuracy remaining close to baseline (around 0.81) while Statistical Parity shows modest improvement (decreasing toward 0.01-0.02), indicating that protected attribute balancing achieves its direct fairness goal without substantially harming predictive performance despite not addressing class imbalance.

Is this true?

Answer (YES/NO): NO